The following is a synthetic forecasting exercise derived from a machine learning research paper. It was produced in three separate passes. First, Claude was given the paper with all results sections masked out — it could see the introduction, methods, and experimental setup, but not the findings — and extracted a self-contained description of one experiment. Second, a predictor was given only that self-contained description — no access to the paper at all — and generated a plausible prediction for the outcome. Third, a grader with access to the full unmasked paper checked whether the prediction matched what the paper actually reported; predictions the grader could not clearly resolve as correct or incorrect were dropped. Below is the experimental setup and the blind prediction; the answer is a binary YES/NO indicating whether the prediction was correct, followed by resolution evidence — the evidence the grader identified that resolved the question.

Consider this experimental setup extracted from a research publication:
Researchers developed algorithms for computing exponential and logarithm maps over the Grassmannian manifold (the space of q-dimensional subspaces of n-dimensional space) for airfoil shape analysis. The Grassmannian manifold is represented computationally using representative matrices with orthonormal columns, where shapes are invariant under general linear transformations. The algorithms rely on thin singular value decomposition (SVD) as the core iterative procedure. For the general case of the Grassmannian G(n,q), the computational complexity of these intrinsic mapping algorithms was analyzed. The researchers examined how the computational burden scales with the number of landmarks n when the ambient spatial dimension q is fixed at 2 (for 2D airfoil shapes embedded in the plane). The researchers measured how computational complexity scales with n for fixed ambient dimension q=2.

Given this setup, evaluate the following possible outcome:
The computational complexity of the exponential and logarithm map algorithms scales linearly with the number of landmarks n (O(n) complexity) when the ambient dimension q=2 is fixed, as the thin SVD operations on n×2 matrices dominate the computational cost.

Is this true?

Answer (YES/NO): YES